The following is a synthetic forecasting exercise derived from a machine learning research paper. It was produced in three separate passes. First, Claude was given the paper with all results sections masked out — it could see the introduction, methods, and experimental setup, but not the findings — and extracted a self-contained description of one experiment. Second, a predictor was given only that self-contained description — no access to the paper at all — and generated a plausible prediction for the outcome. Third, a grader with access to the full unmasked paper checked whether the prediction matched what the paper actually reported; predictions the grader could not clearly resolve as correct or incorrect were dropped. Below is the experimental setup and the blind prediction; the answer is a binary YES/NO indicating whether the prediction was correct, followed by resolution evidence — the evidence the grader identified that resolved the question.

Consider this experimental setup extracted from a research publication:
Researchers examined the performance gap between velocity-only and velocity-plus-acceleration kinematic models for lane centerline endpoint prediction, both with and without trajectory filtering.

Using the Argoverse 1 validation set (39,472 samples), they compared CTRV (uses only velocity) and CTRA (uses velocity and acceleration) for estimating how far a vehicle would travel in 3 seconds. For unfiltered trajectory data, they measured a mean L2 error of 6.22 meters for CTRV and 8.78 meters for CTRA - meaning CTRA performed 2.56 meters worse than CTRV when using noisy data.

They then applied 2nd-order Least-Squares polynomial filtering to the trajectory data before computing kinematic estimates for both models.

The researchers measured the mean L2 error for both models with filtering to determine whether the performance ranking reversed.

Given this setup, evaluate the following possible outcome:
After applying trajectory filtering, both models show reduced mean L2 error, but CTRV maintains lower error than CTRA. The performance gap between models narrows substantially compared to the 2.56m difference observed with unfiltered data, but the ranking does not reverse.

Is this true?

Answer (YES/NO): NO